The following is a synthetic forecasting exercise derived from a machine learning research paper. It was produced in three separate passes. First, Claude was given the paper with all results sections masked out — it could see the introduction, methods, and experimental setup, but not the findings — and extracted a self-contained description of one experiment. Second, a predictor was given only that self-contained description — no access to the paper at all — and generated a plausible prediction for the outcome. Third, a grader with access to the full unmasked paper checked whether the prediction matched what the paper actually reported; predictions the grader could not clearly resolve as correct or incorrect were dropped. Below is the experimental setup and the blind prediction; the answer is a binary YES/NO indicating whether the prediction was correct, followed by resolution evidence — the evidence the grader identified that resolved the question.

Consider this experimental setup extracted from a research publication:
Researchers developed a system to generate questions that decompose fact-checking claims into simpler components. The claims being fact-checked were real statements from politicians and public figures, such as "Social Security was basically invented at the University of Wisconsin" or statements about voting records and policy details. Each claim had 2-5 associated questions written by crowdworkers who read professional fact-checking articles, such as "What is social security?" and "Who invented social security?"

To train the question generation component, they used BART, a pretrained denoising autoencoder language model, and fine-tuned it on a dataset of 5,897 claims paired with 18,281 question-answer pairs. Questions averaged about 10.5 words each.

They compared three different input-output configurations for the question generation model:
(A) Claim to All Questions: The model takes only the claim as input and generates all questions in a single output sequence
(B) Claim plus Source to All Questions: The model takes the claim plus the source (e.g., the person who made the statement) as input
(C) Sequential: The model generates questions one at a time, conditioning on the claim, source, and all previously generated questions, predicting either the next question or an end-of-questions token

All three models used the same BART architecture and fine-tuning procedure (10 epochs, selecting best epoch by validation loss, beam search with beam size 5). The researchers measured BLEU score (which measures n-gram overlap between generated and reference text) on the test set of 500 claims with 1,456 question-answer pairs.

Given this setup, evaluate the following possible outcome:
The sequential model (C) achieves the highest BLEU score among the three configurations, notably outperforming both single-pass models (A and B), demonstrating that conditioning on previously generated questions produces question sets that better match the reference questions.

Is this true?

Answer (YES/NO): NO